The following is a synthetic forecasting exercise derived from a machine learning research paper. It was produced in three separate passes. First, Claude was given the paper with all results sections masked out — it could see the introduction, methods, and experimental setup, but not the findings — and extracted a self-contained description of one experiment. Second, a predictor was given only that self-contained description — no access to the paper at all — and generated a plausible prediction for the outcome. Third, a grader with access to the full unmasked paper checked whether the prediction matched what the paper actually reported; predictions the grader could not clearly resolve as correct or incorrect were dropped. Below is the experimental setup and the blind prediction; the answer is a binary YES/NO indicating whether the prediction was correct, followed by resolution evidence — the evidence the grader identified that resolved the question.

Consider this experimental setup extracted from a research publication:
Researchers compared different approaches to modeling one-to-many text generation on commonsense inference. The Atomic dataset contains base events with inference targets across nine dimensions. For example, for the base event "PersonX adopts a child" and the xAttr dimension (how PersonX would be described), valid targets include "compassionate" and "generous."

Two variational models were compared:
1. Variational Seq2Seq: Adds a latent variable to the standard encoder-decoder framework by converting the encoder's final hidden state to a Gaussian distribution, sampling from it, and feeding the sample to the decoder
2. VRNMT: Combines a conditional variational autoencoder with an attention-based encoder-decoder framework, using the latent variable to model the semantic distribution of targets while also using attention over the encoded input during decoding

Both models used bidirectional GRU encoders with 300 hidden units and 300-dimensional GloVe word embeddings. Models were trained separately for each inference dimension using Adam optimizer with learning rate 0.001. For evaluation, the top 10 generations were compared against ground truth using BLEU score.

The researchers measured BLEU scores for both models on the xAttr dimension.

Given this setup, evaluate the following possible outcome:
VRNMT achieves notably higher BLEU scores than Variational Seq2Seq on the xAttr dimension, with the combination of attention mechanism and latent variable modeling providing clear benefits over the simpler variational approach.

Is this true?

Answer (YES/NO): YES